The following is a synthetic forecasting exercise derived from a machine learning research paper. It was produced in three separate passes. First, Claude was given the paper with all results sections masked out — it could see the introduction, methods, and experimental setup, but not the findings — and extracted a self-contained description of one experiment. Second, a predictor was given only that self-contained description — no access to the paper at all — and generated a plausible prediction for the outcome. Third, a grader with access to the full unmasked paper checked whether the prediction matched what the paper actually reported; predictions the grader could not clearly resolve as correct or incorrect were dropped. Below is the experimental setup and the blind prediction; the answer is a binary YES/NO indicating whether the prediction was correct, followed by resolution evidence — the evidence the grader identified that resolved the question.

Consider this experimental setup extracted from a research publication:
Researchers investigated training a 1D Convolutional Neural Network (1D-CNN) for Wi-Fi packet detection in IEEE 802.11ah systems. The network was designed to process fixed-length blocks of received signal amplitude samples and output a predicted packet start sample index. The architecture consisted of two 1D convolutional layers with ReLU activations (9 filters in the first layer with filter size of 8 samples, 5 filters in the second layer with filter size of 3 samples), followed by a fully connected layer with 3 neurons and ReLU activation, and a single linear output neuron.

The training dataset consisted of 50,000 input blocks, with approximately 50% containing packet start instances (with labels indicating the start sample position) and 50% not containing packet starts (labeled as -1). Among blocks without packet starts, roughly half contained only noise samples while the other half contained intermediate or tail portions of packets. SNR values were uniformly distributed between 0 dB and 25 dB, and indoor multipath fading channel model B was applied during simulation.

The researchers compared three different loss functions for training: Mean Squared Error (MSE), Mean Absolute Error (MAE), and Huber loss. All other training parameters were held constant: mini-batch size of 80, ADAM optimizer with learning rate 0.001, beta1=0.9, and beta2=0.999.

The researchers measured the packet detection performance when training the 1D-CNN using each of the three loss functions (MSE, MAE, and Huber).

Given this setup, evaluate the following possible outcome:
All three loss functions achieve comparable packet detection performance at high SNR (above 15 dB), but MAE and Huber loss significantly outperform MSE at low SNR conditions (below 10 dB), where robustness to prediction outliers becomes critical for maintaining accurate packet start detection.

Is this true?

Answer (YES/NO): NO